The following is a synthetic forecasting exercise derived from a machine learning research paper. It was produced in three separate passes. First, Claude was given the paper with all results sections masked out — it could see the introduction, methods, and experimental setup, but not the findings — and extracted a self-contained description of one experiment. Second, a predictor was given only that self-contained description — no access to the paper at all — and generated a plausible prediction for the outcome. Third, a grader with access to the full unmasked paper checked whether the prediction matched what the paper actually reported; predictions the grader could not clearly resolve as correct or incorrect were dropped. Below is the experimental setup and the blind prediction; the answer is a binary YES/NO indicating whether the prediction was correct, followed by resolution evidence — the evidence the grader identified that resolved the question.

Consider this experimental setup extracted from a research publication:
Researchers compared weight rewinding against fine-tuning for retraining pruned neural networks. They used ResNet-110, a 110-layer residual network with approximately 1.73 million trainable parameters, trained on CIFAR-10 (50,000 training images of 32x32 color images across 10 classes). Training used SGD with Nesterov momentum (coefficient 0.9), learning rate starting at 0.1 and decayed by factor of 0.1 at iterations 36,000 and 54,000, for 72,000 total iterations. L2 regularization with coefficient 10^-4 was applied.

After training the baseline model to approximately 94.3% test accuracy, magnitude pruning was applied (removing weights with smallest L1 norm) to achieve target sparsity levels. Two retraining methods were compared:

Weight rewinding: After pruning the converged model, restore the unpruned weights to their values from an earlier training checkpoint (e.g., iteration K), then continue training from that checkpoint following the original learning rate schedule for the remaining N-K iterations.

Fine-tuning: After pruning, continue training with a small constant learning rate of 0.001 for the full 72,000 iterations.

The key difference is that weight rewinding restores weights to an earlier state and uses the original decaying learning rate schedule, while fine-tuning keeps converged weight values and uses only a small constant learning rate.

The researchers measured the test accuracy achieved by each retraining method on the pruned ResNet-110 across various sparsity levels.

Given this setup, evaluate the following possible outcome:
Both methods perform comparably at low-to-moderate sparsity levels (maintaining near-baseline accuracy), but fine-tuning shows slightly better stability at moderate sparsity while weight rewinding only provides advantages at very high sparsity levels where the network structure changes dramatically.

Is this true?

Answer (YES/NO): NO